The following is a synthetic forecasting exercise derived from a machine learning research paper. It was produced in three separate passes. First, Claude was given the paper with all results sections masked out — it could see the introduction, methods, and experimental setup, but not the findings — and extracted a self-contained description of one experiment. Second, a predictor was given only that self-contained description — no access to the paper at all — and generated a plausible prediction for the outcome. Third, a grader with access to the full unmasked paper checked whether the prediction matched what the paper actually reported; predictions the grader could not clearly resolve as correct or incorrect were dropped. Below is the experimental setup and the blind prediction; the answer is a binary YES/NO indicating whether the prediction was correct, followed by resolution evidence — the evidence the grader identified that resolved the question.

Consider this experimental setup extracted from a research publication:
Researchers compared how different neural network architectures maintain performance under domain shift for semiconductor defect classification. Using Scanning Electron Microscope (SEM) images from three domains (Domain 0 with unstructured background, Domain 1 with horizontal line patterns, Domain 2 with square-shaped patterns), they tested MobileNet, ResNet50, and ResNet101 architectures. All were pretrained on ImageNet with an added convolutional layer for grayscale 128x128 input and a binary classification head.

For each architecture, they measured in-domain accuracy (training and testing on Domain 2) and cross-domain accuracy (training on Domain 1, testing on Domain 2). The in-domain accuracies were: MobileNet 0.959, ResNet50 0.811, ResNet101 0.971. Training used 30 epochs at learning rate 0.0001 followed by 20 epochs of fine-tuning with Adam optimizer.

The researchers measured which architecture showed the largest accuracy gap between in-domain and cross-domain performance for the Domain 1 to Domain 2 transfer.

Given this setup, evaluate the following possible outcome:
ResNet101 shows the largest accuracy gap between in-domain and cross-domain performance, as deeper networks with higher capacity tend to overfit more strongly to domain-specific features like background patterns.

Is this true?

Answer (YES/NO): NO